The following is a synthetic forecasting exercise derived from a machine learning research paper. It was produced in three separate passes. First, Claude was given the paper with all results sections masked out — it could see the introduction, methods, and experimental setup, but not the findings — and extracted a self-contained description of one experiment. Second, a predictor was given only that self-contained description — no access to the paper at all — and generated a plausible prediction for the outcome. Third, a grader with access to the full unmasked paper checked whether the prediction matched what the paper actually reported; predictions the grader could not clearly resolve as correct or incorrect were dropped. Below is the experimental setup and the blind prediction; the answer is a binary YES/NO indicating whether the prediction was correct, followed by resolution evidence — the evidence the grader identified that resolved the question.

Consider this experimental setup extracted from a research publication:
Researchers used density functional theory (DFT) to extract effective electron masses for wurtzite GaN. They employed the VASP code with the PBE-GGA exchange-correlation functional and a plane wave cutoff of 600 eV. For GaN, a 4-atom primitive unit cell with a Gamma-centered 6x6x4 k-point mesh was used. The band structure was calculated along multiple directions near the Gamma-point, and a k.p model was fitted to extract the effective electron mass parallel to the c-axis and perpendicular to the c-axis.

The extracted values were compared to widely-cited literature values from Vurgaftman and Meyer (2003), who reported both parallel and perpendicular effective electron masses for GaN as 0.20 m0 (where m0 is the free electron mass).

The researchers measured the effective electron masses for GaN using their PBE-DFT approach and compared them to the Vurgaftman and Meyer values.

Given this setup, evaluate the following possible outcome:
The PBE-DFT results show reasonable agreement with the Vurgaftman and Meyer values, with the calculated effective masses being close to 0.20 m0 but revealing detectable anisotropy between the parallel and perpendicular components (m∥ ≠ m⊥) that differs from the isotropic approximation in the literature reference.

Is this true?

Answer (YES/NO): NO